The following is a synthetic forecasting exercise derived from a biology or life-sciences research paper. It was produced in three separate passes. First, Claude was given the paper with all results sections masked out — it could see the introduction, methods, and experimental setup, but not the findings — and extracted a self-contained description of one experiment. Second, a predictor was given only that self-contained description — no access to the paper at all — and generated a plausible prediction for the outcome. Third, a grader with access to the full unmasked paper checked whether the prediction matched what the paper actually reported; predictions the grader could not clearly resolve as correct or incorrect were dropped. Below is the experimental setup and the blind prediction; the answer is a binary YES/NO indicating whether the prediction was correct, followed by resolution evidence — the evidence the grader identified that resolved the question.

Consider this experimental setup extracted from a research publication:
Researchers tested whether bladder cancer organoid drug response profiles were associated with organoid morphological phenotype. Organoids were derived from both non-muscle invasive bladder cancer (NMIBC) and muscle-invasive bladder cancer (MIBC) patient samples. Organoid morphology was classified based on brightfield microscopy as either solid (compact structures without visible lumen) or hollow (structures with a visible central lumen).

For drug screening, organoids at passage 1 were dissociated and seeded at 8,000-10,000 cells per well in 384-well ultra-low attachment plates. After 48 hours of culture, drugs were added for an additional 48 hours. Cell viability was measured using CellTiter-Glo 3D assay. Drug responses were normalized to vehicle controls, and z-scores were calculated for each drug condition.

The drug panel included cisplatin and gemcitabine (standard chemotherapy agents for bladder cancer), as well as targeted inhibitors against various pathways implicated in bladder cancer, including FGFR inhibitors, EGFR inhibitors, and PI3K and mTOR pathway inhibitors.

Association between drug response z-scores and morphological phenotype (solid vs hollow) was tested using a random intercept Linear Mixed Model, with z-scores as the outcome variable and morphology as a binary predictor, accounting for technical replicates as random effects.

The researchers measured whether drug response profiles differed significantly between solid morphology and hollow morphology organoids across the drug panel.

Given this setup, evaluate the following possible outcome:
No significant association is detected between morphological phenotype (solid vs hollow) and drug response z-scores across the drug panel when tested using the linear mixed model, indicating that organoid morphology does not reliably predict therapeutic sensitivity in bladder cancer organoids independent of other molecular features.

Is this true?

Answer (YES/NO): NO